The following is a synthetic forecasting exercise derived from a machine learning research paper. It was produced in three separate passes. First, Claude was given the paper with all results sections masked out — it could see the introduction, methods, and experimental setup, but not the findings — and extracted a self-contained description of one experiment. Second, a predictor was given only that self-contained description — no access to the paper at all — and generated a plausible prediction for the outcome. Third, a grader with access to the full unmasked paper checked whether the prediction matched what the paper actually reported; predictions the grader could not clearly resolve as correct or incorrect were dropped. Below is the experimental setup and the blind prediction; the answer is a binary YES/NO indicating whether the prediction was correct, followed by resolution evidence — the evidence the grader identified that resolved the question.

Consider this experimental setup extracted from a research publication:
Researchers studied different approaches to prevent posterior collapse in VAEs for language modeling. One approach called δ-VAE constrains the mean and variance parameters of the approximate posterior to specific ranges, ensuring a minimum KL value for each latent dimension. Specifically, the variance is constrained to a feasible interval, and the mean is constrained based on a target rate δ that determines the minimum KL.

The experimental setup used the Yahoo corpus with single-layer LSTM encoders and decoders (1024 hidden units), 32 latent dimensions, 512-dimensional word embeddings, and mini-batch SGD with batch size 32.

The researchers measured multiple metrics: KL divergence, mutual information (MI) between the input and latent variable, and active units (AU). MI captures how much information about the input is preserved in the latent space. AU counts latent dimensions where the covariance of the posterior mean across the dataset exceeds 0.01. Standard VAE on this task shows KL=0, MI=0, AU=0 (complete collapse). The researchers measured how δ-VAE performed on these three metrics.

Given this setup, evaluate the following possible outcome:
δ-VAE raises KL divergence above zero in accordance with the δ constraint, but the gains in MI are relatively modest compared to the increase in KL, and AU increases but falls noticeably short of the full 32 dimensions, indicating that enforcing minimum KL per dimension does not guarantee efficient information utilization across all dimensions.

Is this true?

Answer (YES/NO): NO